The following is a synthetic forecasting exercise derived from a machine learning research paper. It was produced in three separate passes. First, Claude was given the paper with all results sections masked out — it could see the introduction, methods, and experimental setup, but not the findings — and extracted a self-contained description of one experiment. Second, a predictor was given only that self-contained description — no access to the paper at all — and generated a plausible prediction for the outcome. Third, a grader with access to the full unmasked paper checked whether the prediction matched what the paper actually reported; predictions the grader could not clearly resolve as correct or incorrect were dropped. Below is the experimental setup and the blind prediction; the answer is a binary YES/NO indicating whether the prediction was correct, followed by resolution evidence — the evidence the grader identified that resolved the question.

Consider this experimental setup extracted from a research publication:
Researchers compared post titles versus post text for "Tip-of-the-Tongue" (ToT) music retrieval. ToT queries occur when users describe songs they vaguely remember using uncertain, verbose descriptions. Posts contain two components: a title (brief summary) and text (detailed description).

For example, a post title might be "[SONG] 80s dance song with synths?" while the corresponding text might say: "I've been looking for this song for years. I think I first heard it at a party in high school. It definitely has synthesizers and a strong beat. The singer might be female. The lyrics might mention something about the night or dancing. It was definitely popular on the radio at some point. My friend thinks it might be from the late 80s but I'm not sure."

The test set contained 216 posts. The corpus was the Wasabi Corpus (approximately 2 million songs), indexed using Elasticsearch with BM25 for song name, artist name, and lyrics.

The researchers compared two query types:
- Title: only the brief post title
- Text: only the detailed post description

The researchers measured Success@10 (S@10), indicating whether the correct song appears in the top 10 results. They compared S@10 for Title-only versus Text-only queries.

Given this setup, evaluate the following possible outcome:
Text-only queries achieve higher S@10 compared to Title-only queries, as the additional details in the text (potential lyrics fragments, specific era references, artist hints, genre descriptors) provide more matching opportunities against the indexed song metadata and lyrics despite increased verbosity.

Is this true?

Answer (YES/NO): NO